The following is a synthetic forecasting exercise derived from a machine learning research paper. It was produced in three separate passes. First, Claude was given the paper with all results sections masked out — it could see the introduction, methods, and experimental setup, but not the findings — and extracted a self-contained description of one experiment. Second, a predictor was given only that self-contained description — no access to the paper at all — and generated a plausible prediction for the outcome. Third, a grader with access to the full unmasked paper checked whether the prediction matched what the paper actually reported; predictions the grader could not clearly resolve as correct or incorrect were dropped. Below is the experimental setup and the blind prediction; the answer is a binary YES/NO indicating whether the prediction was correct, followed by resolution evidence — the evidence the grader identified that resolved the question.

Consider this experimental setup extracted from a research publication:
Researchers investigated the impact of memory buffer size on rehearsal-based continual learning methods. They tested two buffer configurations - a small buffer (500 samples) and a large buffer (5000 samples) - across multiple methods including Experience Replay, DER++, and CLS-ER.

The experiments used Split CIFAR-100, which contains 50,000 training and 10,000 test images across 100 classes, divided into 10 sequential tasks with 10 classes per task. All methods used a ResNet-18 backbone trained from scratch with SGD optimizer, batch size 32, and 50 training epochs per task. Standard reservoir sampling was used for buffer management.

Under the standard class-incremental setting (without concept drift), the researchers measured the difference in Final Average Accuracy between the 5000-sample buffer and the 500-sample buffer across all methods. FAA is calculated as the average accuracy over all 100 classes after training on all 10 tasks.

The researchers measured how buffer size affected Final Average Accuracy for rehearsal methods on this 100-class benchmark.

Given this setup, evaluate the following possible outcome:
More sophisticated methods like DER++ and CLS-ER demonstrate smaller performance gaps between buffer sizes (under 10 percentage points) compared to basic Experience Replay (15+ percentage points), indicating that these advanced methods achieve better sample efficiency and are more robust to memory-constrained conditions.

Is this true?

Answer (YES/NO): NO